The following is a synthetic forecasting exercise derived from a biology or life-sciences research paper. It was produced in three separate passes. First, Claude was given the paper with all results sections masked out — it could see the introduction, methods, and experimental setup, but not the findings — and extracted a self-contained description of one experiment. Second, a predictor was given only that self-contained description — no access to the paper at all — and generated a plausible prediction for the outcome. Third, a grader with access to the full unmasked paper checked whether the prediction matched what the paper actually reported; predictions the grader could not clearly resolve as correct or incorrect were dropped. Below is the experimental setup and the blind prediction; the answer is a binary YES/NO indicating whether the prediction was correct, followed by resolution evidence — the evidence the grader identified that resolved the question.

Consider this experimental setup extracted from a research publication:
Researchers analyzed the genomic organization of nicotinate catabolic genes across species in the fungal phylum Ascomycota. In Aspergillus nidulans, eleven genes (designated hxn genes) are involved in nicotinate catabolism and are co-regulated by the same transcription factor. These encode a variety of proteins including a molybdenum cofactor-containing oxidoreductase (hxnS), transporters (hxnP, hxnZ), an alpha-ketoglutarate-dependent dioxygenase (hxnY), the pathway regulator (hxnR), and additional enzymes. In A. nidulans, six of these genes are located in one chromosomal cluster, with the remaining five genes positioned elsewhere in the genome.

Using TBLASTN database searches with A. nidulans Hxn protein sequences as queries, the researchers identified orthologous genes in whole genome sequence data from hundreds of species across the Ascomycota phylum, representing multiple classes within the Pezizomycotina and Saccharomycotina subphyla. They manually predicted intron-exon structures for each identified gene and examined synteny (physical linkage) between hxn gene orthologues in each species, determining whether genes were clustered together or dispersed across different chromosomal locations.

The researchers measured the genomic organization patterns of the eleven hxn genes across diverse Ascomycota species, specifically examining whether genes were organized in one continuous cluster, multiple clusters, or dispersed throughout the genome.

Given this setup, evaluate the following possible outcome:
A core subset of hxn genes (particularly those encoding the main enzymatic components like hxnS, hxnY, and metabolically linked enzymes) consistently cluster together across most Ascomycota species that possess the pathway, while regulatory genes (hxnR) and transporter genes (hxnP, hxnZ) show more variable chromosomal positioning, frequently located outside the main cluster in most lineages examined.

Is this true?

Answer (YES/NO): NO